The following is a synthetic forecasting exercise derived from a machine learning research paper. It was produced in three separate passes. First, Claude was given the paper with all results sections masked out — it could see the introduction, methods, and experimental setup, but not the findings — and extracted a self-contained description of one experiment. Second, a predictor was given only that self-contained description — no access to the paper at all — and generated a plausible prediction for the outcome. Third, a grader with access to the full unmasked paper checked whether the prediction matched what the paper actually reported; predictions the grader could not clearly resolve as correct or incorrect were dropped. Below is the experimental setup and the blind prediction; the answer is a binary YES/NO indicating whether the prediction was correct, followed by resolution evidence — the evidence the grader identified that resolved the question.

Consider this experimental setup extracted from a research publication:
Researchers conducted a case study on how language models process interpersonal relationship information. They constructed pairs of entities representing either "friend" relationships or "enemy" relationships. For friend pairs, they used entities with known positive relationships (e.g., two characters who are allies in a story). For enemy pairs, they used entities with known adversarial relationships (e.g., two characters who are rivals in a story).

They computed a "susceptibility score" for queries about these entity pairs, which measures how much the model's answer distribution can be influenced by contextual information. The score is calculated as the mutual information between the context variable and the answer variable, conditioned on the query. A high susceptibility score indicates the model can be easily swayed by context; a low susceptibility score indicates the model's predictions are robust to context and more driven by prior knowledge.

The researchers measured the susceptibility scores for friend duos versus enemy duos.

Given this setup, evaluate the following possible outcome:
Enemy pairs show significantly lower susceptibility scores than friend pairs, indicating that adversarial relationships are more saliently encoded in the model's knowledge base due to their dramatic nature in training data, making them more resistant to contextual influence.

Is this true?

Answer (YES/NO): YES